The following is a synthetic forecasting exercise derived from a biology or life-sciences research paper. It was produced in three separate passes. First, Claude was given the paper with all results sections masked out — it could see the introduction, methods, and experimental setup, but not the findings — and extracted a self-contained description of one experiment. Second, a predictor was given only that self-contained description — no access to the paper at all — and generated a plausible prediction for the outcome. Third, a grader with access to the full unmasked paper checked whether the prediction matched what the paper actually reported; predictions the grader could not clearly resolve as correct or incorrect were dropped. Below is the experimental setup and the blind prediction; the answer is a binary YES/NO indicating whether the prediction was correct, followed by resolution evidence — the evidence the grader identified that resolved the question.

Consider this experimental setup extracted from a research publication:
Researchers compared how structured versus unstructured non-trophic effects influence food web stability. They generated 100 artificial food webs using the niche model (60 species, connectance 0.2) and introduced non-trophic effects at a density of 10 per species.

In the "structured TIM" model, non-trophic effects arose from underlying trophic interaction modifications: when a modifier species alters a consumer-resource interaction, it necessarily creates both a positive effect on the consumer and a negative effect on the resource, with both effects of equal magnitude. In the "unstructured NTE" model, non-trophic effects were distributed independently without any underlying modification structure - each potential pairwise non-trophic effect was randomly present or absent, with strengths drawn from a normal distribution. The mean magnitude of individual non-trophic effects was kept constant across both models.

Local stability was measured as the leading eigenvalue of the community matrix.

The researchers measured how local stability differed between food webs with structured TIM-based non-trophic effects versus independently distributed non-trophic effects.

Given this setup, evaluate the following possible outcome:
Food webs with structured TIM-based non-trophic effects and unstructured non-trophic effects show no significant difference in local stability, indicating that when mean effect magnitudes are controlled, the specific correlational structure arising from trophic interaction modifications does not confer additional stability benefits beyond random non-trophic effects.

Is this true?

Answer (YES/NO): YES